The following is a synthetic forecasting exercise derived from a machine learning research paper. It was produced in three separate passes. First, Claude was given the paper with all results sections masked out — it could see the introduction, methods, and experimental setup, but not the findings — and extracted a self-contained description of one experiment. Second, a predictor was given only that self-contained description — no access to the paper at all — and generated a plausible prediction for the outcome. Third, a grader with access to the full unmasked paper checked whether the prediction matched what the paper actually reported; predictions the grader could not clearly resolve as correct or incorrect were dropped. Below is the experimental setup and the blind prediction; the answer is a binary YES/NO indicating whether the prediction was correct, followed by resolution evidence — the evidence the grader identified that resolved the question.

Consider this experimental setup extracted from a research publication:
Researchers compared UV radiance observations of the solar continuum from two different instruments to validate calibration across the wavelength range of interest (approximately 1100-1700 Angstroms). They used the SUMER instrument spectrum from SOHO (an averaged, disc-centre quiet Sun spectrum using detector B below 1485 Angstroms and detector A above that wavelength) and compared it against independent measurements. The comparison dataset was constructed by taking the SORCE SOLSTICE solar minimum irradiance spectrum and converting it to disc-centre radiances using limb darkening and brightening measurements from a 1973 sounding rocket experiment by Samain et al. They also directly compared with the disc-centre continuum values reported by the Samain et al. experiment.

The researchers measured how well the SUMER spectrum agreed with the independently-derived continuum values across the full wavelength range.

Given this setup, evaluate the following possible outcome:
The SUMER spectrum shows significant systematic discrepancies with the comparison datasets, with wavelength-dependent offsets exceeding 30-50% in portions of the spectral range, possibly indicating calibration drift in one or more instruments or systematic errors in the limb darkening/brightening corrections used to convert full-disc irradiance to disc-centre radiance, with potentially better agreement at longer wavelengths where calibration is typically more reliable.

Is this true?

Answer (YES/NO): NO